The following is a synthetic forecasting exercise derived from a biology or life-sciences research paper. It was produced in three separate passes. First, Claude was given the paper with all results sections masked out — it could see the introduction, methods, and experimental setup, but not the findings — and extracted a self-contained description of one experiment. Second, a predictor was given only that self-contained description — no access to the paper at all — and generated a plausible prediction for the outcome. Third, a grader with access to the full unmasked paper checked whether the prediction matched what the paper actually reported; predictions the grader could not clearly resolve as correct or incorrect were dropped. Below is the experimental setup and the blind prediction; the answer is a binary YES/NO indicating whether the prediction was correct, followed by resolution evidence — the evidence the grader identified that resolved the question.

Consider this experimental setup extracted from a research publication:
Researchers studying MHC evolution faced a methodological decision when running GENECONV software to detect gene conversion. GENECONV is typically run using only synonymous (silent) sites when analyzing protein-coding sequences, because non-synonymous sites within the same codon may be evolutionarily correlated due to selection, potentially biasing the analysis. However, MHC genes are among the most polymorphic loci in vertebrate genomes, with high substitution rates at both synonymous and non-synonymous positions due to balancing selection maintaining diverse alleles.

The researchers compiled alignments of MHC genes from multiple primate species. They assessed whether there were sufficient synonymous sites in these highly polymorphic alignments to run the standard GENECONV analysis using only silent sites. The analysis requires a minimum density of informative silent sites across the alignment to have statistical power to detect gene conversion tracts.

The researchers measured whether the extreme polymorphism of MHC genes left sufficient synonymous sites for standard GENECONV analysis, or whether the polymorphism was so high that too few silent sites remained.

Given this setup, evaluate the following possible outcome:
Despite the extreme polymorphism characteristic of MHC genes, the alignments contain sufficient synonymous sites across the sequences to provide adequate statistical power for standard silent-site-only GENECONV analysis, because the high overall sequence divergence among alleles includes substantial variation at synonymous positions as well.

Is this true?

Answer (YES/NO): NO